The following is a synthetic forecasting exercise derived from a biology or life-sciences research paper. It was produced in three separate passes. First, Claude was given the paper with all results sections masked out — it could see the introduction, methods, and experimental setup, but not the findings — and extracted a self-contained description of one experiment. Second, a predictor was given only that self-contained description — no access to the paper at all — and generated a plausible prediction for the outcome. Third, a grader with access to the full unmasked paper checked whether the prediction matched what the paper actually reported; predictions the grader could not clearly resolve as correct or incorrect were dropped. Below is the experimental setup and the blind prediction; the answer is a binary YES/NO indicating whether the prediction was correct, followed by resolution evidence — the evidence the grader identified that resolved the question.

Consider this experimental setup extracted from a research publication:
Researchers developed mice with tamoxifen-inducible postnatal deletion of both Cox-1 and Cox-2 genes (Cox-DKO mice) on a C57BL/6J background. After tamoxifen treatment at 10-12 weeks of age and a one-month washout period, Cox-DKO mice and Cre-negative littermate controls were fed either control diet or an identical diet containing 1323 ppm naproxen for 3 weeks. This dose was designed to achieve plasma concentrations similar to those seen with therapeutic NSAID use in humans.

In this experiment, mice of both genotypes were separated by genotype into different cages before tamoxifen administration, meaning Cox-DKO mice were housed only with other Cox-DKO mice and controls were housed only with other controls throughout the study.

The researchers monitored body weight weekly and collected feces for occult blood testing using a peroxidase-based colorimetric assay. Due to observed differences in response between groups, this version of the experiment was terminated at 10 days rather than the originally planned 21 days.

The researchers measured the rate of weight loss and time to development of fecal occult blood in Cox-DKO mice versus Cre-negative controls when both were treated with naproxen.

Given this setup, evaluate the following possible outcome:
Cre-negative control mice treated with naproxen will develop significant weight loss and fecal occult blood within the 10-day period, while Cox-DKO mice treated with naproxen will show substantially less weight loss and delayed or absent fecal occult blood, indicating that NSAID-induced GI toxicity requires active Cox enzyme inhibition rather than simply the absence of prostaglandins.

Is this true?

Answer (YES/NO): NO